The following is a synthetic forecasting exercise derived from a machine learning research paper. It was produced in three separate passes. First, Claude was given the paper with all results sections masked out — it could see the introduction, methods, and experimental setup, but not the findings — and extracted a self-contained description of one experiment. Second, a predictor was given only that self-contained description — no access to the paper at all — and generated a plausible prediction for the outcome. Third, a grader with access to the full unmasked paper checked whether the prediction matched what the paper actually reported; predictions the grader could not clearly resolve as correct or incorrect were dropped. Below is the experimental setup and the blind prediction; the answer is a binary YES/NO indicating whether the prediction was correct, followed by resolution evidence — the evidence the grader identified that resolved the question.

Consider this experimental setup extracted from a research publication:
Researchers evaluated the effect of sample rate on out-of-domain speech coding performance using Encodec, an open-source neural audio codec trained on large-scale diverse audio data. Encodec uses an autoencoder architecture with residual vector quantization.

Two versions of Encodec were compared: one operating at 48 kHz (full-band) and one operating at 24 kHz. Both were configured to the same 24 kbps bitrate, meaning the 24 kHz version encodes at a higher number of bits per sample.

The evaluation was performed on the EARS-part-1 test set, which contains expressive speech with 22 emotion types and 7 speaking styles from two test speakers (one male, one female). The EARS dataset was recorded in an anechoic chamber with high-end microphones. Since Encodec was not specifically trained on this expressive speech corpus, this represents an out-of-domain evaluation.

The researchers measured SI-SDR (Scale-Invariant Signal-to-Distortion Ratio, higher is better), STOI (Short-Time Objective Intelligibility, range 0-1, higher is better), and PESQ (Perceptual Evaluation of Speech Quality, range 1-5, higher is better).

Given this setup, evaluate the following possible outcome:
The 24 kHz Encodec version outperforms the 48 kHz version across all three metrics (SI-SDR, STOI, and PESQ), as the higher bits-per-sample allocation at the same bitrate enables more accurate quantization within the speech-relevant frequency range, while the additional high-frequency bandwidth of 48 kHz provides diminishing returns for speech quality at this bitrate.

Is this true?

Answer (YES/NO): NO